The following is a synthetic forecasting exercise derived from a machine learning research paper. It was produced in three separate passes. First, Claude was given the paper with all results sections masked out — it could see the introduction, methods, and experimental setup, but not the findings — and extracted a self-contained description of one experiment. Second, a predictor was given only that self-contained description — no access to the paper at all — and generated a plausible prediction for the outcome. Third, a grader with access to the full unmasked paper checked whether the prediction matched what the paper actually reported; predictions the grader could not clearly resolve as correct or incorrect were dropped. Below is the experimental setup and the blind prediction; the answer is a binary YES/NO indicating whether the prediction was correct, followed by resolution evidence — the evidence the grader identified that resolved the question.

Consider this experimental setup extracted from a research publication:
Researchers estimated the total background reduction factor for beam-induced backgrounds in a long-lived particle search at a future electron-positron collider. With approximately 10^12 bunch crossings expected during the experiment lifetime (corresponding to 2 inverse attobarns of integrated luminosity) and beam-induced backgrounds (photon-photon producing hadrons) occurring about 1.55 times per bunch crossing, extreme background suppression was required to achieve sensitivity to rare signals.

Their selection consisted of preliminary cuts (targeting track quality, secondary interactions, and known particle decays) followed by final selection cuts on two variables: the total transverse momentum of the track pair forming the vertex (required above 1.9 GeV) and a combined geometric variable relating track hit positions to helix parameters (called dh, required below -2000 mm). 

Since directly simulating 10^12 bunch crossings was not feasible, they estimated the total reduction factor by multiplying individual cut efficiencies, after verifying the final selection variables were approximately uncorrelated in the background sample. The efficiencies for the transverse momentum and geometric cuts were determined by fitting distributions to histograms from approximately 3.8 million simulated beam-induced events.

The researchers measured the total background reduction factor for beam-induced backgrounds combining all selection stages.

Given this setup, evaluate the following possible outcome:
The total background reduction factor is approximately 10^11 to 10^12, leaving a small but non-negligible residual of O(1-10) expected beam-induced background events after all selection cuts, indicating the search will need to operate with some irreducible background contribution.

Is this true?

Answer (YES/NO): NO